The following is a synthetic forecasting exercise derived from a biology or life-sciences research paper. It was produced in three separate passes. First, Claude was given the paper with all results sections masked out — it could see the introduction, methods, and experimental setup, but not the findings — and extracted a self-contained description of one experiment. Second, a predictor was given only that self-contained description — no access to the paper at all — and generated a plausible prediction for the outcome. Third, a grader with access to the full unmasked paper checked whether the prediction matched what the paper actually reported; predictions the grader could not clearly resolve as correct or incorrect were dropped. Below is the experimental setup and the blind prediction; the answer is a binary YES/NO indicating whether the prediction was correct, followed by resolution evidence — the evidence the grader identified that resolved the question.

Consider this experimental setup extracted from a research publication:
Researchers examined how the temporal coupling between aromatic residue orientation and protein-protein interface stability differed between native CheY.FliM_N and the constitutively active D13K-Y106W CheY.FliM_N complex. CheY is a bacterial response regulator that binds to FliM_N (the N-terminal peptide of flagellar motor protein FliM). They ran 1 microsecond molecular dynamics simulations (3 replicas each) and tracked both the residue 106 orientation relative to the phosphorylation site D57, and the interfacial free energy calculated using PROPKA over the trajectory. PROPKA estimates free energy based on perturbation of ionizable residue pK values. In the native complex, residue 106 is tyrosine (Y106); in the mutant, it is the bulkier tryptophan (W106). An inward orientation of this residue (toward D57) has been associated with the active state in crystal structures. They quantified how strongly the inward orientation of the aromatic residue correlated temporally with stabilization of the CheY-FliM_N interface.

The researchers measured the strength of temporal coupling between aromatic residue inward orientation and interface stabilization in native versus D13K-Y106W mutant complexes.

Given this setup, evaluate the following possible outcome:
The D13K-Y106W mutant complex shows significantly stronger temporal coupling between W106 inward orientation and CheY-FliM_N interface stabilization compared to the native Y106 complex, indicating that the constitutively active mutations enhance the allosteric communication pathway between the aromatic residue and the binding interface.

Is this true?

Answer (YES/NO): YES